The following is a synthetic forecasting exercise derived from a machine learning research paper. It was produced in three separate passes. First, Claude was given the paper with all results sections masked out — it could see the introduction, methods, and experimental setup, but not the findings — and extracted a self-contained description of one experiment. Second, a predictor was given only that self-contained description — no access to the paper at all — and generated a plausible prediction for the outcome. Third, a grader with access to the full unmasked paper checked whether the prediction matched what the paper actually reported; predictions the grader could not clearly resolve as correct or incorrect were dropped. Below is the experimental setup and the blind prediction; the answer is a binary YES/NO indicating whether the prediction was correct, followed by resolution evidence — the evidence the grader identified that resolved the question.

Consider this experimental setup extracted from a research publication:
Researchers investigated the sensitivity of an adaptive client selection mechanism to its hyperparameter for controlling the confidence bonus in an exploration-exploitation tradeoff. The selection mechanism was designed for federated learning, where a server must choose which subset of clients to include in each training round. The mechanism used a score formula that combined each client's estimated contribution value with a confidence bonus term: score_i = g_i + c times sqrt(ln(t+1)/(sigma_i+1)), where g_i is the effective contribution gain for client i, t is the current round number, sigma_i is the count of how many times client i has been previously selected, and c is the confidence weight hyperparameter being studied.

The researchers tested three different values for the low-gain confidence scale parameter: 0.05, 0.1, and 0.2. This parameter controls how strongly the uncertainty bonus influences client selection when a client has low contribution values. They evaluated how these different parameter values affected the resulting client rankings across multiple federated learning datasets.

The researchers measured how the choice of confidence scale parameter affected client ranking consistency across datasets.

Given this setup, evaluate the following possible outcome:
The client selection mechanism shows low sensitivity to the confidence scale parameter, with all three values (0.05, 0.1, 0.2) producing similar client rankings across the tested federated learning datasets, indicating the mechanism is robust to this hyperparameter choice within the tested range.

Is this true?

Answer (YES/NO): YES